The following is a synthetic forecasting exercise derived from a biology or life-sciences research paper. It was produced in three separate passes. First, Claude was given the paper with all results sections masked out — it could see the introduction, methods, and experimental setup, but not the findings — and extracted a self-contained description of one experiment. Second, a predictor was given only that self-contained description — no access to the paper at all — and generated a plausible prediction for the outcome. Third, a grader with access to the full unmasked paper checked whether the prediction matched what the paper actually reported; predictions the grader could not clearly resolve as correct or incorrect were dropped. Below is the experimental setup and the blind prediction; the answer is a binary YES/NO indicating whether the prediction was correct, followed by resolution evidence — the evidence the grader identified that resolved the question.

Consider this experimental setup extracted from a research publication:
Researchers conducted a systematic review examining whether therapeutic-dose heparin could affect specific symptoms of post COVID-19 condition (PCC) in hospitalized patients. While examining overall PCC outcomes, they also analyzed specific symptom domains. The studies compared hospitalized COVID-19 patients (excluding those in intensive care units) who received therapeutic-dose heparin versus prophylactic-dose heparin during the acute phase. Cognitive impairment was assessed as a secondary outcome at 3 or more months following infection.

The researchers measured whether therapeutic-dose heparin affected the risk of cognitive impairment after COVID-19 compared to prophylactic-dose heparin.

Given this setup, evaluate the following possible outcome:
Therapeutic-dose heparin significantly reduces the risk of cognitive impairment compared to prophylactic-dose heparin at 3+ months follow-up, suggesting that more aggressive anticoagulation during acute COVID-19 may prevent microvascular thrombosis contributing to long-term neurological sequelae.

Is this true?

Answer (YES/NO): NO